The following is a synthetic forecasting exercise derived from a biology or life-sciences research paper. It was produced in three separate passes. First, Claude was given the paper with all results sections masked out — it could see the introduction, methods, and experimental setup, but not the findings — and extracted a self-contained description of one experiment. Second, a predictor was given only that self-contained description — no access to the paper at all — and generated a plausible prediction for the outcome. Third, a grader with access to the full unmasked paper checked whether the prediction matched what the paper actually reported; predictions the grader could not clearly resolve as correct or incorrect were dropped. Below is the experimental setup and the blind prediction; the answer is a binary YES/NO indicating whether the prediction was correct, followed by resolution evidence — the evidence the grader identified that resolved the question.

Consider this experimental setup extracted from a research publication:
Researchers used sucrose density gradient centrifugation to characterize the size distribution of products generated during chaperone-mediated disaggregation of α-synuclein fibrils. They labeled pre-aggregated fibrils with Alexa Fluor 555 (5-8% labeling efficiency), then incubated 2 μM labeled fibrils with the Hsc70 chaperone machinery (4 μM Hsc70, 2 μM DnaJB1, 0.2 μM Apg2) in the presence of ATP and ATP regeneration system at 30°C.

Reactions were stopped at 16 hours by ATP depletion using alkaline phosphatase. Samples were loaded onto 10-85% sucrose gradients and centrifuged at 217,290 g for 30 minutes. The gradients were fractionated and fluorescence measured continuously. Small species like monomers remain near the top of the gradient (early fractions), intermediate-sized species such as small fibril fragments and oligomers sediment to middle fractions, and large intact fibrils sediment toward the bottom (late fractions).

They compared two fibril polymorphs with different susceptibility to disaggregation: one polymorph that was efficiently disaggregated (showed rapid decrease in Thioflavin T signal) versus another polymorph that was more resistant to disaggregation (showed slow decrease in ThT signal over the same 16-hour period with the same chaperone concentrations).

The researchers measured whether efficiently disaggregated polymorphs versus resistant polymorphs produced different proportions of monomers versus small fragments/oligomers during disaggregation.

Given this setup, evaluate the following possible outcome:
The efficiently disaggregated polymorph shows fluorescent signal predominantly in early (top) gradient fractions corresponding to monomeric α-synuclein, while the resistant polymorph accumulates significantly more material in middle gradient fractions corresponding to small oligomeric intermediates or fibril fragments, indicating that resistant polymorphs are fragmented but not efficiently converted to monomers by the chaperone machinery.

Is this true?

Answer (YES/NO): YES